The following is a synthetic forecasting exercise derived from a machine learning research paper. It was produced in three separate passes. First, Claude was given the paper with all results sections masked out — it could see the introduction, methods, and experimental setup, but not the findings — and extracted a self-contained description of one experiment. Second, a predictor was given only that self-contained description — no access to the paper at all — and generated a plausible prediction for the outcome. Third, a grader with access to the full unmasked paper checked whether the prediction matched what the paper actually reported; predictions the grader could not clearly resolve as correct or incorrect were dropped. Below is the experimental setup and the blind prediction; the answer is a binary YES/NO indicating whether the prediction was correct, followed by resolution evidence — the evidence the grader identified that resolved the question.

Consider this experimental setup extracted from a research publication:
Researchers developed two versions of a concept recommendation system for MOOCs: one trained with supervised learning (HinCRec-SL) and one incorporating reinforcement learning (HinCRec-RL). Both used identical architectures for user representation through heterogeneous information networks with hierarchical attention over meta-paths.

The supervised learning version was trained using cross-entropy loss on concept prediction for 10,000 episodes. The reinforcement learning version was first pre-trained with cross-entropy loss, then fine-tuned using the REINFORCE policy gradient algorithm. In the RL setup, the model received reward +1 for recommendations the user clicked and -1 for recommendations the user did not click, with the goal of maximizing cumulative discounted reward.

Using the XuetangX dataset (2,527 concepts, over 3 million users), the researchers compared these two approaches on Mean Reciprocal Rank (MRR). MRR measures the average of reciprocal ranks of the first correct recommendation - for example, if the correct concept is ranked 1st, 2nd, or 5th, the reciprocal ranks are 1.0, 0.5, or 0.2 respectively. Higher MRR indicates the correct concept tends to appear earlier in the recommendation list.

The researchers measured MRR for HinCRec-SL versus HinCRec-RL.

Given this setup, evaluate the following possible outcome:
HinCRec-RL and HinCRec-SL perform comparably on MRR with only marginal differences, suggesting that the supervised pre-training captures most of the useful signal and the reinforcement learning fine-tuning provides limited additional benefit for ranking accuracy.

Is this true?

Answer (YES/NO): NO